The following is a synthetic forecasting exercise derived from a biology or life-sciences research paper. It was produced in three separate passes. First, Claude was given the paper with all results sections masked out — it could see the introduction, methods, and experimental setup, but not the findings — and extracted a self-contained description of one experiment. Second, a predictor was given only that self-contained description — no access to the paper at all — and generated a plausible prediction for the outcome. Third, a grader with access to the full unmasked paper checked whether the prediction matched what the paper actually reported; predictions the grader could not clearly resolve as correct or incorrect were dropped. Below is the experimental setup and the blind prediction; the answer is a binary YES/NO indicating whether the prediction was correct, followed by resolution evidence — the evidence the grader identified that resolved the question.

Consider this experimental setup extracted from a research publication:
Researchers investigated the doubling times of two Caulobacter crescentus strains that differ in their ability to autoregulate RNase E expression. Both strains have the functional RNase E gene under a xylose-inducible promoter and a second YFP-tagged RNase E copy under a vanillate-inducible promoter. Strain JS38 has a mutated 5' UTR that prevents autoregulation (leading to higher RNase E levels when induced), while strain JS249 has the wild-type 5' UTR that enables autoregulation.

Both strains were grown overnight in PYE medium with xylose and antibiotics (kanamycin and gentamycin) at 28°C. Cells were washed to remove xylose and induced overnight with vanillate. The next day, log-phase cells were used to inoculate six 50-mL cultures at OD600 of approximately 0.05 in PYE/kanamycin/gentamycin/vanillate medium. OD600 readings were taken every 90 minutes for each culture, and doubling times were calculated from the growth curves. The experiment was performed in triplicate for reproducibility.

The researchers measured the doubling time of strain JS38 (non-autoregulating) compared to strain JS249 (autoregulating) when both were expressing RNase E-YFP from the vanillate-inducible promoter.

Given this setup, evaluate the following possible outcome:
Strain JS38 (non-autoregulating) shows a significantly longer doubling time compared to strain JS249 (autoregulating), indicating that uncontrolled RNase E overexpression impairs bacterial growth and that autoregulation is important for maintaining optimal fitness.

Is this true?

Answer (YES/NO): NO